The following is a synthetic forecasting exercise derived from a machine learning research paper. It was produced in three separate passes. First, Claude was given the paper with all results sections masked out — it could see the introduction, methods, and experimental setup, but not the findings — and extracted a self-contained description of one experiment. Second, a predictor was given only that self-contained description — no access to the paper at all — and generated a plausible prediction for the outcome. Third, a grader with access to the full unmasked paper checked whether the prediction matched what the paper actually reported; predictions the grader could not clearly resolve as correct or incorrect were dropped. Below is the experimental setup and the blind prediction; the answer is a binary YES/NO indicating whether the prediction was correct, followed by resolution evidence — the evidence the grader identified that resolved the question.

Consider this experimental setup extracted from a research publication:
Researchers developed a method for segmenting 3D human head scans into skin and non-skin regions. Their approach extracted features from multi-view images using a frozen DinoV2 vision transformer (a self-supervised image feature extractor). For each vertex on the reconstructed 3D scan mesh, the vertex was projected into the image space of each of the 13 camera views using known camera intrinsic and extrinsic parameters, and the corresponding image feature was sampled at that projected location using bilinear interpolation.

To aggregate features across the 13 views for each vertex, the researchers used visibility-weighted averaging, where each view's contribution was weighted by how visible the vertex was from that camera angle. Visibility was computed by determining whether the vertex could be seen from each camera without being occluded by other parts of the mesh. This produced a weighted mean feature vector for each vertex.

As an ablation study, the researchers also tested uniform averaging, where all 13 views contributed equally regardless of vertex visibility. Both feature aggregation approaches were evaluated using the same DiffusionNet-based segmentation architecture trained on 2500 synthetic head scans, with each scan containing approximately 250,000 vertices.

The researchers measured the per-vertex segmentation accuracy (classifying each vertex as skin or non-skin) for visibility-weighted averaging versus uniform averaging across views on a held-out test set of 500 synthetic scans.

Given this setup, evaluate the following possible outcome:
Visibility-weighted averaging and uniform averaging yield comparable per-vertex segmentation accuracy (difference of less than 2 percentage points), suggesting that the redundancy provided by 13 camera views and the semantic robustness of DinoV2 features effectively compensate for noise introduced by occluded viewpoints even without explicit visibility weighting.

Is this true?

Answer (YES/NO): YES